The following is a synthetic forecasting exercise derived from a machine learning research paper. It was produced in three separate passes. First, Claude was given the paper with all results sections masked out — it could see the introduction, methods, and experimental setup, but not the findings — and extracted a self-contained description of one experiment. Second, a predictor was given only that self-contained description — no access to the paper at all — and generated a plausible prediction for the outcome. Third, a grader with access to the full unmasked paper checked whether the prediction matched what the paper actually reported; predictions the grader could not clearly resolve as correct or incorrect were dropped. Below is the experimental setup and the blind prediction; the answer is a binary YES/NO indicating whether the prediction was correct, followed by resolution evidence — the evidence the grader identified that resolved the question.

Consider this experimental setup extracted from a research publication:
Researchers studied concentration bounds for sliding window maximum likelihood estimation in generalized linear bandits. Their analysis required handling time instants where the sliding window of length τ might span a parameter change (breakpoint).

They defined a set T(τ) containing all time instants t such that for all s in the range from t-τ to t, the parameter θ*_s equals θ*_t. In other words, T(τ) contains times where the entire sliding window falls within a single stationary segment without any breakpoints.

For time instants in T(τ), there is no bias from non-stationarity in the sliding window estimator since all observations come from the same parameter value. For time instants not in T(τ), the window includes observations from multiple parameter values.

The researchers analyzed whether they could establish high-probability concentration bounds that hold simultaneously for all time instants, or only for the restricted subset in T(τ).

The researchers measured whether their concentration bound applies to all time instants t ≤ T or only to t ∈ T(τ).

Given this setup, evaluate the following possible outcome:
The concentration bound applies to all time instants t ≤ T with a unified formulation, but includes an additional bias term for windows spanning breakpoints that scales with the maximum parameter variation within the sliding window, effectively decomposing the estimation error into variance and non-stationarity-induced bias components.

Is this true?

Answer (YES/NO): NO